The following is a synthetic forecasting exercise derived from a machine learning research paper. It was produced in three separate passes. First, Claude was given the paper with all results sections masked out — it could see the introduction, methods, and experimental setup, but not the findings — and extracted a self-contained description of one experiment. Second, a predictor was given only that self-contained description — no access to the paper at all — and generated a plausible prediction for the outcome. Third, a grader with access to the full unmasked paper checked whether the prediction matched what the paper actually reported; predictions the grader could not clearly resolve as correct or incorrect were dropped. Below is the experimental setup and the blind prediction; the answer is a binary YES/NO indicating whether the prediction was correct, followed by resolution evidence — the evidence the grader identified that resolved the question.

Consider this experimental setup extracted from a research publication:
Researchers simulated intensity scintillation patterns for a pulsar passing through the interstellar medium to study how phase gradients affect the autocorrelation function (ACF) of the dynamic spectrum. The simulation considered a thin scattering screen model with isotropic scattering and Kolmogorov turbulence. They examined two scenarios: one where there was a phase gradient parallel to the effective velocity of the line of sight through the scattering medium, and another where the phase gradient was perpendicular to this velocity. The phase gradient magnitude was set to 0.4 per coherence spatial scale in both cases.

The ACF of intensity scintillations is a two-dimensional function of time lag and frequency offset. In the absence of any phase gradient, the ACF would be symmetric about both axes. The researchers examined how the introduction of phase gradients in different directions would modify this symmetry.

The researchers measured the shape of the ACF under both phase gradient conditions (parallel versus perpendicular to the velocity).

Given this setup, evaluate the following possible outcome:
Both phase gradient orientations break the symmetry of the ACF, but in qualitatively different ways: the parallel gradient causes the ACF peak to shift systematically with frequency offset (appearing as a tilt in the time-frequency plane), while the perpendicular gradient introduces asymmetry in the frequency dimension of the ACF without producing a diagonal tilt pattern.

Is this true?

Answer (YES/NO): NO